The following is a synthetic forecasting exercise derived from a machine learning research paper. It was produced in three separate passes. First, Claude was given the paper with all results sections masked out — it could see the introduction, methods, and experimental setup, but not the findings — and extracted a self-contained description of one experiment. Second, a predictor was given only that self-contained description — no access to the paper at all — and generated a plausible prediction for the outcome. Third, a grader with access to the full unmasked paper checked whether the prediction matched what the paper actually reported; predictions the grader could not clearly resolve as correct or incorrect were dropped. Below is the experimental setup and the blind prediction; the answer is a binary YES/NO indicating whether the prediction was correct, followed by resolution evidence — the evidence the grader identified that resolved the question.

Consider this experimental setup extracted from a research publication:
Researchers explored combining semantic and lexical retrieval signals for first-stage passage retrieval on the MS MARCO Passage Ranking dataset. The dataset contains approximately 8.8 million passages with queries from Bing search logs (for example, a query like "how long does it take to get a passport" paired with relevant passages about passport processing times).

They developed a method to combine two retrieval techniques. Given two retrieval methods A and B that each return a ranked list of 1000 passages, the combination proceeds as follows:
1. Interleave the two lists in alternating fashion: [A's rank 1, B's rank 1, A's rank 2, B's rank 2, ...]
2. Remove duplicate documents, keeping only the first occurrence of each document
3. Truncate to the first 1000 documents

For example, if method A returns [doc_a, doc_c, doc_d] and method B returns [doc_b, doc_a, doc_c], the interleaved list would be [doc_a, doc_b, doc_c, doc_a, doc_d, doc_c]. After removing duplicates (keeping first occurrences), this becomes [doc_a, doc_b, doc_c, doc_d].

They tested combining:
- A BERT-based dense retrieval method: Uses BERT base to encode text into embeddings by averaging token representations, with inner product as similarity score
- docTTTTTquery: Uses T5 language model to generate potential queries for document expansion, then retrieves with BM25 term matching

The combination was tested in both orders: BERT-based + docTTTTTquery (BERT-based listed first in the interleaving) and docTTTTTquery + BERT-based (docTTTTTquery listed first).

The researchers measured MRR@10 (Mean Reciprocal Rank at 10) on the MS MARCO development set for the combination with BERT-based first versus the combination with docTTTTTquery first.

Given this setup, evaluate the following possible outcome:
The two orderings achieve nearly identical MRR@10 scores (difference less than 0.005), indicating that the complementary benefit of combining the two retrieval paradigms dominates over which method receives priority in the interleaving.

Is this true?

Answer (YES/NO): NO